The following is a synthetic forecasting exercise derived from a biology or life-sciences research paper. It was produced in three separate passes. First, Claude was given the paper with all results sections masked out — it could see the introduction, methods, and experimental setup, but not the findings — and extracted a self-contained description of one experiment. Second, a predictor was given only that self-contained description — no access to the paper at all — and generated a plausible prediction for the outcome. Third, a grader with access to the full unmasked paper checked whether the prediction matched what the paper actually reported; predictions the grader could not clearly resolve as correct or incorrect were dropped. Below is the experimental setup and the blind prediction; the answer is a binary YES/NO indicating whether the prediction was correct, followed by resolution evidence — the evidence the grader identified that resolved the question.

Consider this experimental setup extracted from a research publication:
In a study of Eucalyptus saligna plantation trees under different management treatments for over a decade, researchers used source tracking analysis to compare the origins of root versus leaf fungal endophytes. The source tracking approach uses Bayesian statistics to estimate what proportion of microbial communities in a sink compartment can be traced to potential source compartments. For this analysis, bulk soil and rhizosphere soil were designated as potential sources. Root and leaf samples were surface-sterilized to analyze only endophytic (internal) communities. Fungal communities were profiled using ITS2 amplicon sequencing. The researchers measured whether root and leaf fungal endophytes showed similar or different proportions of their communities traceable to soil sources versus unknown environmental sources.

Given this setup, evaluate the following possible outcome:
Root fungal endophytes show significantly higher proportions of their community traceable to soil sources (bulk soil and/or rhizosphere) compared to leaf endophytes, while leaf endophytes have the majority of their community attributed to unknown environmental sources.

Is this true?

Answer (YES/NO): NO